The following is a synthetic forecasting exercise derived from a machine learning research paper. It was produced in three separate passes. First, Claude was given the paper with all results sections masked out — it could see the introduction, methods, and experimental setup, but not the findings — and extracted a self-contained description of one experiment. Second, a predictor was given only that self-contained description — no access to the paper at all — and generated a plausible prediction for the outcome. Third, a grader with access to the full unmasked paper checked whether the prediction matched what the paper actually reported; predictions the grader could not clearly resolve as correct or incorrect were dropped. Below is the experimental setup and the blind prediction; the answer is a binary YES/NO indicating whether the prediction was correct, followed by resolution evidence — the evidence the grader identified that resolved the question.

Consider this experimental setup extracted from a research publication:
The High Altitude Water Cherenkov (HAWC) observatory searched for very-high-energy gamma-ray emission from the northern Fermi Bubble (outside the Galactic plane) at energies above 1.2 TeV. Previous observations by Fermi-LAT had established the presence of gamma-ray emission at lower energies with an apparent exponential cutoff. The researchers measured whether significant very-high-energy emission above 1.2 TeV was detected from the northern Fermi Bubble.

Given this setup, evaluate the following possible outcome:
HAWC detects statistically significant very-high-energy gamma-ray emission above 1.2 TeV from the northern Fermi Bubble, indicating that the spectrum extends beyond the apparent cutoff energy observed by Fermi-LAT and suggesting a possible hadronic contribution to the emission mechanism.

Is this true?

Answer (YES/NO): NO